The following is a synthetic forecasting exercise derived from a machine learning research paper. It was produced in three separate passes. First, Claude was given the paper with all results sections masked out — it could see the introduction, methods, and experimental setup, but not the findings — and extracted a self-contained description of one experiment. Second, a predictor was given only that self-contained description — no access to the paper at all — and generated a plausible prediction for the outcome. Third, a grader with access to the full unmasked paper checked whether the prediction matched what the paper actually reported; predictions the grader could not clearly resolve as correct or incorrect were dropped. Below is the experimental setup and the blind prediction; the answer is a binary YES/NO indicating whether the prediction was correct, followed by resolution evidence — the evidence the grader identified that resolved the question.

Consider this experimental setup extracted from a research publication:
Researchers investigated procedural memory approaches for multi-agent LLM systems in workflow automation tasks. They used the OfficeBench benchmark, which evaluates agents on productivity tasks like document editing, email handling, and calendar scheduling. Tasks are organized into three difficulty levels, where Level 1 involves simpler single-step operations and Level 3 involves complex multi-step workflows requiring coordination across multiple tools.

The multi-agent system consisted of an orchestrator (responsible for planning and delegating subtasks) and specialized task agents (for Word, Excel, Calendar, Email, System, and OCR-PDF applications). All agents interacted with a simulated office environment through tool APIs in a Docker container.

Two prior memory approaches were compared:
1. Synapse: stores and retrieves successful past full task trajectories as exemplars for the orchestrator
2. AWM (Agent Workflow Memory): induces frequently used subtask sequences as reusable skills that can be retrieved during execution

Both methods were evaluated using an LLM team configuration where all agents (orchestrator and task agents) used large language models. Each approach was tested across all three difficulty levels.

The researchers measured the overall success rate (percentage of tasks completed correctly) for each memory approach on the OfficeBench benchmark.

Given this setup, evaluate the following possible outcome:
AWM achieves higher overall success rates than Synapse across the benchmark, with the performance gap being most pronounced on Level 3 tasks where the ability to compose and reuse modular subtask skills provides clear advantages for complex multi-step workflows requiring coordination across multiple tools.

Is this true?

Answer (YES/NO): NO